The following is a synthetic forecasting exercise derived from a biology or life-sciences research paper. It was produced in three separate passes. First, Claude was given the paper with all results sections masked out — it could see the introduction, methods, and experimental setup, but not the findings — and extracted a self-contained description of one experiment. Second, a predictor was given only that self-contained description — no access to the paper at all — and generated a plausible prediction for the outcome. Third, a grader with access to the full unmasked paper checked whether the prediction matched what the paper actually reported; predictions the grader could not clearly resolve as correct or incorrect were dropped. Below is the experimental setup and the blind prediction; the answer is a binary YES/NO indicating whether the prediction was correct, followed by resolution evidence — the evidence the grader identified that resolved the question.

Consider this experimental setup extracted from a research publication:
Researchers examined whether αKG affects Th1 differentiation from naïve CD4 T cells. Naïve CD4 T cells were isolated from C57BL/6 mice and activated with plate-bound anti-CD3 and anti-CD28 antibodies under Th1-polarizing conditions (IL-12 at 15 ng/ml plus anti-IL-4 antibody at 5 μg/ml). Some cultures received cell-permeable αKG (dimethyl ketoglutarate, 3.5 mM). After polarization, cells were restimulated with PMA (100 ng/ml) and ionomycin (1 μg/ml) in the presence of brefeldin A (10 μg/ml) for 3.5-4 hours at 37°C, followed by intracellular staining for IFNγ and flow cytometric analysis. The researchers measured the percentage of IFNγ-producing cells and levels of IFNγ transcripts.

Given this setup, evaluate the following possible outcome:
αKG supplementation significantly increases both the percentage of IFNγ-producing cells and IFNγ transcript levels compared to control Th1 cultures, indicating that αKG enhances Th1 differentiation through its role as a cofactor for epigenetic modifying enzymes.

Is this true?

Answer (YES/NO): NO